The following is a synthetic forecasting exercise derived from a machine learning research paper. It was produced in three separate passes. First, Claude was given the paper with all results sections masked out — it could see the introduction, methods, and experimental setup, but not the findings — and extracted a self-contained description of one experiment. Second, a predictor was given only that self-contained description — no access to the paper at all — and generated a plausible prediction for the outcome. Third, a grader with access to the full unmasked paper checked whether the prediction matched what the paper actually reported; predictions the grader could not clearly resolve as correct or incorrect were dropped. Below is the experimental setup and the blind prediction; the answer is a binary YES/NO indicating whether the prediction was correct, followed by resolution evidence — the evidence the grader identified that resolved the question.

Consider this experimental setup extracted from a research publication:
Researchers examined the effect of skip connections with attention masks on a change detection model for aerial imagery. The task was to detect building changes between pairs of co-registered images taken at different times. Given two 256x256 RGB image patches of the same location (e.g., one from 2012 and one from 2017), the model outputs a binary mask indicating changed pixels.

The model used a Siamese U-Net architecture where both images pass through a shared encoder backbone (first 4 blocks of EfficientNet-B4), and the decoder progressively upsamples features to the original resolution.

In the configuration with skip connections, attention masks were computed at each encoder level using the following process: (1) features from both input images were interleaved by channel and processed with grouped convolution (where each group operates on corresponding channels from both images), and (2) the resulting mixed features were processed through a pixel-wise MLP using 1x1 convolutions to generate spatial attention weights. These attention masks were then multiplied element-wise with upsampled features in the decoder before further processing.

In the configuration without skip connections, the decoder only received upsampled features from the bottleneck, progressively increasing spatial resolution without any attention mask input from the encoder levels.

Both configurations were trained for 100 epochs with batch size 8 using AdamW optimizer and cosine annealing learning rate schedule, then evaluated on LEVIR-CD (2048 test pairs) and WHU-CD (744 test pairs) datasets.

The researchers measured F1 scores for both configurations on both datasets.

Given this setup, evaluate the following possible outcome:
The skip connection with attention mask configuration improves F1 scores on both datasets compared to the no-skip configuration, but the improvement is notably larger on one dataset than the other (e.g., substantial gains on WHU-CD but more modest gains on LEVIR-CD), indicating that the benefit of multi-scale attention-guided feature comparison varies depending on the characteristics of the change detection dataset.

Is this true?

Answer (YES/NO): YES